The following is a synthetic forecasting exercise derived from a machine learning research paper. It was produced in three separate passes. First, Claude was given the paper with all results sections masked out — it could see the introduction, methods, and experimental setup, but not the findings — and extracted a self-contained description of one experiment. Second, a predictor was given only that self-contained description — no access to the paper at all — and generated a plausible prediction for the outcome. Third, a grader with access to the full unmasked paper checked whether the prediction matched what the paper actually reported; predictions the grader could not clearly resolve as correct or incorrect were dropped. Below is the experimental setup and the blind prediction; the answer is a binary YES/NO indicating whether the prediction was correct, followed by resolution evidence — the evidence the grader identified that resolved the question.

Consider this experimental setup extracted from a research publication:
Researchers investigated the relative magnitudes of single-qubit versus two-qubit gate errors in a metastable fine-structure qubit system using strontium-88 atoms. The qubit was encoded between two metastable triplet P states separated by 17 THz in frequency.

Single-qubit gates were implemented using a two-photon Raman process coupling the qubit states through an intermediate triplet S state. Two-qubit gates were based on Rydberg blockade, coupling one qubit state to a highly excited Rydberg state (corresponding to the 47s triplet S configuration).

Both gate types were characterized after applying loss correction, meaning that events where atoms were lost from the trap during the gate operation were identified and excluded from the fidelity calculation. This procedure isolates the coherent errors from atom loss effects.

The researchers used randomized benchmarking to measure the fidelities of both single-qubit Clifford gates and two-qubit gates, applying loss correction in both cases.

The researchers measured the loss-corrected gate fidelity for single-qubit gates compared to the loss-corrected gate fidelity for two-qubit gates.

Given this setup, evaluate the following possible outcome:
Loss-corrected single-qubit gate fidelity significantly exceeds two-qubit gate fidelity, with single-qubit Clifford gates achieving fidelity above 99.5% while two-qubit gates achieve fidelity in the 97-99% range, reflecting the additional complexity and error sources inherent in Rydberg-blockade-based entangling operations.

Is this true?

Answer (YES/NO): NO